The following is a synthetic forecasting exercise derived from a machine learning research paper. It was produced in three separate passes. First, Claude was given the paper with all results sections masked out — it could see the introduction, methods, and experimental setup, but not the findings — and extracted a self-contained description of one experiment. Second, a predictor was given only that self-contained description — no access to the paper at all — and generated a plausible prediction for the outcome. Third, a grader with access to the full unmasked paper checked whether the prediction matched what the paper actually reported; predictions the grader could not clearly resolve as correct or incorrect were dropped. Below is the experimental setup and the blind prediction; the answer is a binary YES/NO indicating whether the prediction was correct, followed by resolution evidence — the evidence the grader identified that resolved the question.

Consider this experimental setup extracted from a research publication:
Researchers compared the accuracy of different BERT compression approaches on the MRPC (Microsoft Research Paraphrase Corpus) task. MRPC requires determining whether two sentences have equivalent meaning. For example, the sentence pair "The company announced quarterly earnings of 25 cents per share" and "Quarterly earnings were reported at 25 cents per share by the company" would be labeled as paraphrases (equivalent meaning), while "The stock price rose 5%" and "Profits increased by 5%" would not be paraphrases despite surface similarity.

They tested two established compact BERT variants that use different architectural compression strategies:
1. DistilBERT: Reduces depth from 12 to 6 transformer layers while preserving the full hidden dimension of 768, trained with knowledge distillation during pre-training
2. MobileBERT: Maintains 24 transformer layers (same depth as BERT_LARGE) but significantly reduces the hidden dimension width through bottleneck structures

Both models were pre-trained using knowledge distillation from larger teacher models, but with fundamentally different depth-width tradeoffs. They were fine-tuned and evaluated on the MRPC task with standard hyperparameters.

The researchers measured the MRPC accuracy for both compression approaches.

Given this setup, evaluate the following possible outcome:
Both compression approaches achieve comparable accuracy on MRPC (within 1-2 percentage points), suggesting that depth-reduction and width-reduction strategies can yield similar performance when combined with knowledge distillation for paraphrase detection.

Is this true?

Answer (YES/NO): NO